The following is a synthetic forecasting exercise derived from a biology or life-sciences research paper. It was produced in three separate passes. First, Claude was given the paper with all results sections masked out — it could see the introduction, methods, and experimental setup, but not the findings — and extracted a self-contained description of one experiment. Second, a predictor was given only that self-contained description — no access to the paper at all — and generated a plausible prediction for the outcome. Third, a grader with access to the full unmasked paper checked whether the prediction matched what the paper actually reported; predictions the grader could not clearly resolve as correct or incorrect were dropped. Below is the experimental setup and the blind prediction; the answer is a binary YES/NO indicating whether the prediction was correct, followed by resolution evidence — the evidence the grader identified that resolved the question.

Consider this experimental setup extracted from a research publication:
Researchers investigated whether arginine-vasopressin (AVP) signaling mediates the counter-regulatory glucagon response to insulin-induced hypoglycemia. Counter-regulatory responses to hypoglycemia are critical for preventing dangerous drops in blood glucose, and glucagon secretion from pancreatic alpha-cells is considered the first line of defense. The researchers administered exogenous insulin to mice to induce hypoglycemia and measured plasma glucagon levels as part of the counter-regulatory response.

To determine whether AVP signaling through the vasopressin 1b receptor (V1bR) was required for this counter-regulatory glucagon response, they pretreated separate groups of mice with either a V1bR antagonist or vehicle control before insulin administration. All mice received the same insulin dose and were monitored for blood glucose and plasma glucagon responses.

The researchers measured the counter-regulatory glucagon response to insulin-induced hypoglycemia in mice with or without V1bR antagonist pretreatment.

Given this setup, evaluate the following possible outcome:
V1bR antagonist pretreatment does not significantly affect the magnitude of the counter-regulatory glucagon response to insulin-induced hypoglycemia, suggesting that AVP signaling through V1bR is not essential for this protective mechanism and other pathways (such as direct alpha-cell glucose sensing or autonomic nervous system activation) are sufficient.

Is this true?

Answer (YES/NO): NO